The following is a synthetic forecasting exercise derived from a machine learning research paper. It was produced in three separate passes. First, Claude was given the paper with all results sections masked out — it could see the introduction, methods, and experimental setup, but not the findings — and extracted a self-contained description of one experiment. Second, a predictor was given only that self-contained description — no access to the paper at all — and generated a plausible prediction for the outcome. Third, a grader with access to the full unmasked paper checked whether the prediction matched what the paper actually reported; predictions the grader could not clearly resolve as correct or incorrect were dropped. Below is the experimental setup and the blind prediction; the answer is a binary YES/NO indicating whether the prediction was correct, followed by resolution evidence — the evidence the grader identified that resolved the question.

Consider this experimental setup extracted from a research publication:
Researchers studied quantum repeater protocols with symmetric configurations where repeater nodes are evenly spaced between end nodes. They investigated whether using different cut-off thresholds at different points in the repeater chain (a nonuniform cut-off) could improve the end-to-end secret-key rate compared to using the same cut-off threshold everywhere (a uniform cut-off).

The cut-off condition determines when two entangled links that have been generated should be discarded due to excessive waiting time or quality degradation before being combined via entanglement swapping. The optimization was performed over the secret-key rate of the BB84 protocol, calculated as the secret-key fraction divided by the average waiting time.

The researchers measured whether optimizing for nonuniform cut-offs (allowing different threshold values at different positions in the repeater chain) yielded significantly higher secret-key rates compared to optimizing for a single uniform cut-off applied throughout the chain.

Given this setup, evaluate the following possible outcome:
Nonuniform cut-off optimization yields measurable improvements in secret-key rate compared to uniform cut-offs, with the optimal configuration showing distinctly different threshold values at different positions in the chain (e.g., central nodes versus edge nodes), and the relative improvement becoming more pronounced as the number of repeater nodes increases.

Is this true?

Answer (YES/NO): NO